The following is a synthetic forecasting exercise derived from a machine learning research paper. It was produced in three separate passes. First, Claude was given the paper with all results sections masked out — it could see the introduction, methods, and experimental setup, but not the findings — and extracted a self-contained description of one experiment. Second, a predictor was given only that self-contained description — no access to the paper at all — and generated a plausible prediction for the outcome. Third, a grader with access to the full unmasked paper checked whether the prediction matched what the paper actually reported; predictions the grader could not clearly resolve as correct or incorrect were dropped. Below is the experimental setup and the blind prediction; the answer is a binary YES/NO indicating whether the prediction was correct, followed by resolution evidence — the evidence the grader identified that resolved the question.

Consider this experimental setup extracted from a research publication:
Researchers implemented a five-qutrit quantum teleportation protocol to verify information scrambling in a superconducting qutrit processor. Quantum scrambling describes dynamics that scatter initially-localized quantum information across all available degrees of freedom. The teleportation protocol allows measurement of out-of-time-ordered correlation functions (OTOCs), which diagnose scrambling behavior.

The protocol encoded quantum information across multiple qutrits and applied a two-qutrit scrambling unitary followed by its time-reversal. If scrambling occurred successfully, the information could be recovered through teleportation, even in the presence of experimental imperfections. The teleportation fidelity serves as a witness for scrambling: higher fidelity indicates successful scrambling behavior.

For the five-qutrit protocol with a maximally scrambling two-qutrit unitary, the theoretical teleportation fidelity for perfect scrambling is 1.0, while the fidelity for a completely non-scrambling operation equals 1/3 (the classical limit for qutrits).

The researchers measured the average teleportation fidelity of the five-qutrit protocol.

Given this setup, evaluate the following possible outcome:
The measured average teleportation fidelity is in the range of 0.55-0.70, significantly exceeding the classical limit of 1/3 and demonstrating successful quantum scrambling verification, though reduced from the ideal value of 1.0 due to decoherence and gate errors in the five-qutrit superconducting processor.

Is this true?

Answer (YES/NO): YES